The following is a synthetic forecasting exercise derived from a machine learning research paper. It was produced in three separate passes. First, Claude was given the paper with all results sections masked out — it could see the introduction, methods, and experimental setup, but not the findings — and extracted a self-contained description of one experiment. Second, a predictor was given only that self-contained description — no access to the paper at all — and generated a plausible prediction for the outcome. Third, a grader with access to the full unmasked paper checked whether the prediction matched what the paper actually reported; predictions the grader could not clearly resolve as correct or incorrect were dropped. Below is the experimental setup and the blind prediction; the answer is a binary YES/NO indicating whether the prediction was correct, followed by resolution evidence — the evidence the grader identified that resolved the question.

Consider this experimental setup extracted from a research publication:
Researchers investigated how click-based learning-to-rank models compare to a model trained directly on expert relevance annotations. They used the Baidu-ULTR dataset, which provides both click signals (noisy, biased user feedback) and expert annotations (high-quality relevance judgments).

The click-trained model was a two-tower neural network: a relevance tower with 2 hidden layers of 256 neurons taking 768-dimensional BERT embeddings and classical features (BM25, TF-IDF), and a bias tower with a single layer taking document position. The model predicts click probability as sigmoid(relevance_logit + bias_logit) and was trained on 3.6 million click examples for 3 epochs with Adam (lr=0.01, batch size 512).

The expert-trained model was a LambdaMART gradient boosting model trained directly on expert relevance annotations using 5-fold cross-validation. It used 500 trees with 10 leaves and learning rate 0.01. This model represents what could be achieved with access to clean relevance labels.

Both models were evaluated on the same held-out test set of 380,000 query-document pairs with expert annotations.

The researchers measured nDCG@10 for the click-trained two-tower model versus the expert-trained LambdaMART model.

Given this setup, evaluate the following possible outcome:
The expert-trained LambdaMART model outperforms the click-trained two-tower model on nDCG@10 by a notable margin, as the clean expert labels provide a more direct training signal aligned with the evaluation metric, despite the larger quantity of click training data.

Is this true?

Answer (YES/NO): YES